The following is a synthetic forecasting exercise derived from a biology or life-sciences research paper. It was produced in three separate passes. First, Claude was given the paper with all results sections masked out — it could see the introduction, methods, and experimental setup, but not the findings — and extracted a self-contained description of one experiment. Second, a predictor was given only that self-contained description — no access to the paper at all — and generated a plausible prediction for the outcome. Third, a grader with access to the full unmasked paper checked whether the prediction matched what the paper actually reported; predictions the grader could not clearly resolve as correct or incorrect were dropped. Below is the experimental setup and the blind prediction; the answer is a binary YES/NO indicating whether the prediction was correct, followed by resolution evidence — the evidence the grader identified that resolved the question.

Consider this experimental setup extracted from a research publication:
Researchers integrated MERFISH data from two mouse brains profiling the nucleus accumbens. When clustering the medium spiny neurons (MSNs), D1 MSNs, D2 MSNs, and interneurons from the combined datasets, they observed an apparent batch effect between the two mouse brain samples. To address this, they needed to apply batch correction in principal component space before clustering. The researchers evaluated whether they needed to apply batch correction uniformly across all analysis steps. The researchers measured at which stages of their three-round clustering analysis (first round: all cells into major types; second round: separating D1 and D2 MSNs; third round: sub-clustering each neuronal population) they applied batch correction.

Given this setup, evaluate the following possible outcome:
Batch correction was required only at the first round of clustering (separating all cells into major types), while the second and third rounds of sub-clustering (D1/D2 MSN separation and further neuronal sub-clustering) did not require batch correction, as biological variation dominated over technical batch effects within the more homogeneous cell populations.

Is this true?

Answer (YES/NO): NO